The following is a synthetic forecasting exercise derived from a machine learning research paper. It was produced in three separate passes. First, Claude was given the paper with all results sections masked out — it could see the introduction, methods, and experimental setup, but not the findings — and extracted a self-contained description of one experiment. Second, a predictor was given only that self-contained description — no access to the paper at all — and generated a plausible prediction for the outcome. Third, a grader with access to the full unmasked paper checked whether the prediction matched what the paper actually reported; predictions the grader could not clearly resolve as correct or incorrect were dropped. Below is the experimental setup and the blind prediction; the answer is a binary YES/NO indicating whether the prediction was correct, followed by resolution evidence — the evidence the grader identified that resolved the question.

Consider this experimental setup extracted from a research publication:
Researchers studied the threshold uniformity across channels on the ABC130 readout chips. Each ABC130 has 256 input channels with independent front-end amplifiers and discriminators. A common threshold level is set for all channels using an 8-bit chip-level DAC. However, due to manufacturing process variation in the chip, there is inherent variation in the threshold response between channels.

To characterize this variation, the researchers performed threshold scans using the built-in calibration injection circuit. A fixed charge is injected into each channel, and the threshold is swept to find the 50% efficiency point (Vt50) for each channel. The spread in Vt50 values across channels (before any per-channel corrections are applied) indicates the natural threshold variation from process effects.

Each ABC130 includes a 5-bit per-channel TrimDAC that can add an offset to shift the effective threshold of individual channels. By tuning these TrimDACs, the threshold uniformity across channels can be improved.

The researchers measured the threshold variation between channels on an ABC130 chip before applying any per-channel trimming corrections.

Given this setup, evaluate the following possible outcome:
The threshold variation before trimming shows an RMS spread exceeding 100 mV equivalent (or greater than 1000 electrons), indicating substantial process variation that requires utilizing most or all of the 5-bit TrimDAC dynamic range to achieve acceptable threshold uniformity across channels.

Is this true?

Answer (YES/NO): NO